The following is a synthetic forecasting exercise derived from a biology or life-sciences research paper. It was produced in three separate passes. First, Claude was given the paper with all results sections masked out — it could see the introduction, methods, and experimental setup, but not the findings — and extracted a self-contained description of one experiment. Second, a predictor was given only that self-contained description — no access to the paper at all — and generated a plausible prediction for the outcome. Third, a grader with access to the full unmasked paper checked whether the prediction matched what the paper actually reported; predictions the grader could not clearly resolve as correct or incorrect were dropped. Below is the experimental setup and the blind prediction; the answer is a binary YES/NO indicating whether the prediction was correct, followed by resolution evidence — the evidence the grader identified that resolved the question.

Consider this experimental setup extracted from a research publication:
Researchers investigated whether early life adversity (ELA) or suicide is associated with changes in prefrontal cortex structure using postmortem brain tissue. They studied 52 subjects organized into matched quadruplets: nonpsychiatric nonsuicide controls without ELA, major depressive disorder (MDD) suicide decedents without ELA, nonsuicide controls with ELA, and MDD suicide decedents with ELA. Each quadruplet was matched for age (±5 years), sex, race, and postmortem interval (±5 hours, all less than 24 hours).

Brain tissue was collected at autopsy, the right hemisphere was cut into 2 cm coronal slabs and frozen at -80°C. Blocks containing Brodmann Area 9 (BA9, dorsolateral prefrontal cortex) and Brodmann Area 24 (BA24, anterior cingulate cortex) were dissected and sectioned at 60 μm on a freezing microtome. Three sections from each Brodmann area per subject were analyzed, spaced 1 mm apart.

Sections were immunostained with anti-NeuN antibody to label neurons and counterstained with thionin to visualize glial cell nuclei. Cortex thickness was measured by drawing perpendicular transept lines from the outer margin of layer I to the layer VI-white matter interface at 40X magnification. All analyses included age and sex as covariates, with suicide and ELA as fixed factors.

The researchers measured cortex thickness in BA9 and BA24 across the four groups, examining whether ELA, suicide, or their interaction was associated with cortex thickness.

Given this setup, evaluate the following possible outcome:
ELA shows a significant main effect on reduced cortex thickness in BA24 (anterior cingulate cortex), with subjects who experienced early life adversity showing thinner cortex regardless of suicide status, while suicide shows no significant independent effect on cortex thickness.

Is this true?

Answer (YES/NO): YES